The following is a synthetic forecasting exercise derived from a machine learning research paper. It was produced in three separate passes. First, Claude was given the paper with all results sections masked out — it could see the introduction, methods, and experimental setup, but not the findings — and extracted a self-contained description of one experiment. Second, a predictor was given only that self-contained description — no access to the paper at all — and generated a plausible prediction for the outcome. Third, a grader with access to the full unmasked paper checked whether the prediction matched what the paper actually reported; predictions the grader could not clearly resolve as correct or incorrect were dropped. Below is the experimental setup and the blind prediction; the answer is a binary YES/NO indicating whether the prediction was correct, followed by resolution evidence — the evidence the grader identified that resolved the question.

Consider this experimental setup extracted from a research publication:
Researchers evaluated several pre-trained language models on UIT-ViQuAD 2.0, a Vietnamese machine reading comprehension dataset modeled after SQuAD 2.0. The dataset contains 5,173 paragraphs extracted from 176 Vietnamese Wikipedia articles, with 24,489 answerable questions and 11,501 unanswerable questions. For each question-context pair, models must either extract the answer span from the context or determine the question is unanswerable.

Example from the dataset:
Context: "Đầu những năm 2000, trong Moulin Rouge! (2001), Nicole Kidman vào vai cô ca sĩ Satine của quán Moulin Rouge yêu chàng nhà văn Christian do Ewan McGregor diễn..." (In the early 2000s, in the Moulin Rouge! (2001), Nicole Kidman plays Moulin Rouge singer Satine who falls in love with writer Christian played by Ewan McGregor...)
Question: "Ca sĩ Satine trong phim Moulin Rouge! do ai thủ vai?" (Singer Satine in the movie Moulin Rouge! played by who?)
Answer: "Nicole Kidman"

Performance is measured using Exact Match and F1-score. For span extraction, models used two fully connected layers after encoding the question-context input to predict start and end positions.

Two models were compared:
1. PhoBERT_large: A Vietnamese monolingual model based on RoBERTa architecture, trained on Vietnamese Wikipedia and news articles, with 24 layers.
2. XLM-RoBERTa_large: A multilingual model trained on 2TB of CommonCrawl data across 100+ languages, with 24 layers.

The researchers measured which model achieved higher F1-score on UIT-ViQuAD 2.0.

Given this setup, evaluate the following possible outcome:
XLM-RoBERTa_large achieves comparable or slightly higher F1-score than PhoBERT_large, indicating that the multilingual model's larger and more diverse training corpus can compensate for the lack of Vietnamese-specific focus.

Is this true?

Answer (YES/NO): NO